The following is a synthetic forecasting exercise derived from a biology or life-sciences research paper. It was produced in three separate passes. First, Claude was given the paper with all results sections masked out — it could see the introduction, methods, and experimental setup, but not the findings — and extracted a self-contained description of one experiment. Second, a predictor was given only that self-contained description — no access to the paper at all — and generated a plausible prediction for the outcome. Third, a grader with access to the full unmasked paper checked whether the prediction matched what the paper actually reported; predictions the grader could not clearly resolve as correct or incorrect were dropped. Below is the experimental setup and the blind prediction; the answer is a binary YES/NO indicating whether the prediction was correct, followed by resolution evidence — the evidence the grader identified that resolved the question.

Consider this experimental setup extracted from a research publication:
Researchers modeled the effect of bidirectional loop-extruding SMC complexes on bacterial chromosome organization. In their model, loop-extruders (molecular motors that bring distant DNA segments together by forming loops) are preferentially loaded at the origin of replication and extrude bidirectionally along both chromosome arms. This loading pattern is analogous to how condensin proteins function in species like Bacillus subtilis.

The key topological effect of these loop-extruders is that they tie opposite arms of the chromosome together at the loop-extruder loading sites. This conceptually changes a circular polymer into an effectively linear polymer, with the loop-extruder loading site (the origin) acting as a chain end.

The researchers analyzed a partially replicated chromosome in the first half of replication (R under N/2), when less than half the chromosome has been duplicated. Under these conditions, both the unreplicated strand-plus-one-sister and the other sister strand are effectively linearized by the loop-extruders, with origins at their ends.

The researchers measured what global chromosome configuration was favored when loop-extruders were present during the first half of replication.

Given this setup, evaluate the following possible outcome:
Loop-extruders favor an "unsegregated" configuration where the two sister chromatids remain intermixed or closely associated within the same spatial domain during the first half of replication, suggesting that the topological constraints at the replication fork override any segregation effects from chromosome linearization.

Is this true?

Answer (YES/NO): NO